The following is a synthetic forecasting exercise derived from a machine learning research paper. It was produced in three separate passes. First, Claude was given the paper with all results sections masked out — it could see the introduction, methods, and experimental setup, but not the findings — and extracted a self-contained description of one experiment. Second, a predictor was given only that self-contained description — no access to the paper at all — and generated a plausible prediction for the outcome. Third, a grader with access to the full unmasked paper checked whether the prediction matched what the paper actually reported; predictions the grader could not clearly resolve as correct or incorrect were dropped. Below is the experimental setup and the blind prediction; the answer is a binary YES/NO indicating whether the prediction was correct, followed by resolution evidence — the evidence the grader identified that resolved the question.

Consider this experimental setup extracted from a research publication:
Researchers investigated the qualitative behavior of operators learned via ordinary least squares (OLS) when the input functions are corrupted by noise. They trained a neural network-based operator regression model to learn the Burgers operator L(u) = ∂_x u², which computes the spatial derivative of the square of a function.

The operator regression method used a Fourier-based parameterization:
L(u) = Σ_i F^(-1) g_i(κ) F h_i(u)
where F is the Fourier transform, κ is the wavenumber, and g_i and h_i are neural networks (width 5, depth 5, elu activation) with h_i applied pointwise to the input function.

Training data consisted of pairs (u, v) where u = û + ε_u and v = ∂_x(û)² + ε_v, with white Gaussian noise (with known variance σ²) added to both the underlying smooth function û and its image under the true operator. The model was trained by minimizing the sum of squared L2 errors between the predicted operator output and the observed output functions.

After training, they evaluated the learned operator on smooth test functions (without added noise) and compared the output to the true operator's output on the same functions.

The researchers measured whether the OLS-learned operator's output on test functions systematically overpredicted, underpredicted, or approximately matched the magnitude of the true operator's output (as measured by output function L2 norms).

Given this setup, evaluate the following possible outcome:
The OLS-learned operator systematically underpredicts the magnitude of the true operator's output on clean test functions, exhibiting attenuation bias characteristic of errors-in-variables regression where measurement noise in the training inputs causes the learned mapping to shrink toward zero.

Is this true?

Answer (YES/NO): YES